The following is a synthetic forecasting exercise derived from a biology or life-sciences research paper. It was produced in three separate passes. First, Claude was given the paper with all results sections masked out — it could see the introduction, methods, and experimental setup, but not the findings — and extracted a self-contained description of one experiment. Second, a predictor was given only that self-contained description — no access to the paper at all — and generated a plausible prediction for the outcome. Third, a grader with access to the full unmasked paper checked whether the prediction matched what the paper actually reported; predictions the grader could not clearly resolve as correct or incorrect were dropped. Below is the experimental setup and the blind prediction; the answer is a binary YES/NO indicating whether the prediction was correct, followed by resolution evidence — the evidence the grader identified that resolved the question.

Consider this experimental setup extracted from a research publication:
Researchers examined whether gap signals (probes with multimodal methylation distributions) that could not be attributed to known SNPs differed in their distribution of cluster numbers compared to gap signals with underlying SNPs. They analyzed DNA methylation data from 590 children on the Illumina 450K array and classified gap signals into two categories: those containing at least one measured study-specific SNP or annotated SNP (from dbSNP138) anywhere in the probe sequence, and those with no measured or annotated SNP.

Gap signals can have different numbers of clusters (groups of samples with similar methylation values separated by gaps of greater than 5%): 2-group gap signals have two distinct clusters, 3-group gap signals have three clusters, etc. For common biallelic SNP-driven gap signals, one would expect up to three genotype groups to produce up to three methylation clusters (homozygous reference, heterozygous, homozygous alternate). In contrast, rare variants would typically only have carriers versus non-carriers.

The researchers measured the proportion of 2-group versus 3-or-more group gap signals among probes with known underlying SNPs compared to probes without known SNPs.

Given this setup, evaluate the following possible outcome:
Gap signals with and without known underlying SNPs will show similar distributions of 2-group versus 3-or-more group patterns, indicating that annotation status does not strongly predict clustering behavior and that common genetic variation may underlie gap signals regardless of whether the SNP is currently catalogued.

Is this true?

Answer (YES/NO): NO